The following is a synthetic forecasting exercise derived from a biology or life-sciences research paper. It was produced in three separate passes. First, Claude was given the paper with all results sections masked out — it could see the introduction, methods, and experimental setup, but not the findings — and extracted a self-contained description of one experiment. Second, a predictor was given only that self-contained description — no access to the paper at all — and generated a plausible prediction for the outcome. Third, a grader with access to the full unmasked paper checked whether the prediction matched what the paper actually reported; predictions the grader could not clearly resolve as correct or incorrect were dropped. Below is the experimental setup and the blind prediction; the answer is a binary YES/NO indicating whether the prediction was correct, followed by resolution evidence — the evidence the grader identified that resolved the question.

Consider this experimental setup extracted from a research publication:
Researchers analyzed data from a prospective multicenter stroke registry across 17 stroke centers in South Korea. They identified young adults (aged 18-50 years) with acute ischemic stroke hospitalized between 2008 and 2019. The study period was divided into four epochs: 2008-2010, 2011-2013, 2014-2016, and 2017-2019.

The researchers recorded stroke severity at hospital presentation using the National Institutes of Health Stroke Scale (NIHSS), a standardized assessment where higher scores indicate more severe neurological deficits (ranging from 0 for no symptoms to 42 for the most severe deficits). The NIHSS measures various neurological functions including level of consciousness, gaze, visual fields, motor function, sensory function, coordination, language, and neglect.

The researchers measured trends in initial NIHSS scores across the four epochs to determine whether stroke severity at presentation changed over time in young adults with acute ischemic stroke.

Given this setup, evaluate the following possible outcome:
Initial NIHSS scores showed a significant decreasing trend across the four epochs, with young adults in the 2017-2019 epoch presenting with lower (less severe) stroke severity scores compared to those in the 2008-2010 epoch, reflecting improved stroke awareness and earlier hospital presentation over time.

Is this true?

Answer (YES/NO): NO